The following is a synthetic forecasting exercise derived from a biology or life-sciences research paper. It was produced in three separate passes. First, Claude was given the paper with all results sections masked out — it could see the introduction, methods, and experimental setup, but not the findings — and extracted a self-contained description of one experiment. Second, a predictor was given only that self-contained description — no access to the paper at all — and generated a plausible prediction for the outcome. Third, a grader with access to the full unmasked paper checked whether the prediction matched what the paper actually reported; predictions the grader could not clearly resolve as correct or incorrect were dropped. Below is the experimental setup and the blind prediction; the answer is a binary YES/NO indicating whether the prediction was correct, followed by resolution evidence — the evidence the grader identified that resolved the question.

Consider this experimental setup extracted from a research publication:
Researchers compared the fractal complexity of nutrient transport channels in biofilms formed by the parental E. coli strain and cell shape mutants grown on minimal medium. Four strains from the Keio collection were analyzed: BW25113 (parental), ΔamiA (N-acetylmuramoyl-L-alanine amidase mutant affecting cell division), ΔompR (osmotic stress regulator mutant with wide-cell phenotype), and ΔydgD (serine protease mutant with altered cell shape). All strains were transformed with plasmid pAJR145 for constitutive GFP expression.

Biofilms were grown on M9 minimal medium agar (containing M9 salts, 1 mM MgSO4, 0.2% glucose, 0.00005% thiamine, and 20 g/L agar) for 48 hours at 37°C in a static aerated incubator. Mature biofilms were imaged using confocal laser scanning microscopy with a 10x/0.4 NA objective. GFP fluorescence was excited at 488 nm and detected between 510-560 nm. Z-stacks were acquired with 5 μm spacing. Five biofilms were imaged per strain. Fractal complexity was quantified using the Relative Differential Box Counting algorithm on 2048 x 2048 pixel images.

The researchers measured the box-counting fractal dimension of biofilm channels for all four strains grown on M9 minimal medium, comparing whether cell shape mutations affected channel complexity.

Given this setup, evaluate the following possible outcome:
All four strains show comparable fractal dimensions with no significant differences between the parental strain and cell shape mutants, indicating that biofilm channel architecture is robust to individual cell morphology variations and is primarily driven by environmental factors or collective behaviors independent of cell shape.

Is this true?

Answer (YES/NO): NO